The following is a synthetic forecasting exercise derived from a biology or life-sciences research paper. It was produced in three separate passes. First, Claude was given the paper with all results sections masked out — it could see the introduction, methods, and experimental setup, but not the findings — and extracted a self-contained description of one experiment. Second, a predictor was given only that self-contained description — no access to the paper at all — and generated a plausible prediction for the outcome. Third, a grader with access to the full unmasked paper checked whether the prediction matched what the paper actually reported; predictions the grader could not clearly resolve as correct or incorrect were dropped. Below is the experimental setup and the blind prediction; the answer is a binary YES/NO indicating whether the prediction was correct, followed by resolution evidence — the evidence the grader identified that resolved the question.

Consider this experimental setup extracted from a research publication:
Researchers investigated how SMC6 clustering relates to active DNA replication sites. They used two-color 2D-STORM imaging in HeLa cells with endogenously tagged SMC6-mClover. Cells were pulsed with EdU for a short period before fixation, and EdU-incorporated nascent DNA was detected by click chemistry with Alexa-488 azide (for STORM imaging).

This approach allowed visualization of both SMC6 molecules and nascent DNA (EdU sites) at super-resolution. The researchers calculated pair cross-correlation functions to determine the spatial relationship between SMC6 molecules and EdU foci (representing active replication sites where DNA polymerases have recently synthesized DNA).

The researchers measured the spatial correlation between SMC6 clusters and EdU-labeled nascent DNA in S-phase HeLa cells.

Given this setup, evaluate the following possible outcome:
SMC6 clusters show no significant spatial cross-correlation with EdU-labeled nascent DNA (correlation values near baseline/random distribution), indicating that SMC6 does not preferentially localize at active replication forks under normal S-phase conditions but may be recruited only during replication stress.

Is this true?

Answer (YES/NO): NO